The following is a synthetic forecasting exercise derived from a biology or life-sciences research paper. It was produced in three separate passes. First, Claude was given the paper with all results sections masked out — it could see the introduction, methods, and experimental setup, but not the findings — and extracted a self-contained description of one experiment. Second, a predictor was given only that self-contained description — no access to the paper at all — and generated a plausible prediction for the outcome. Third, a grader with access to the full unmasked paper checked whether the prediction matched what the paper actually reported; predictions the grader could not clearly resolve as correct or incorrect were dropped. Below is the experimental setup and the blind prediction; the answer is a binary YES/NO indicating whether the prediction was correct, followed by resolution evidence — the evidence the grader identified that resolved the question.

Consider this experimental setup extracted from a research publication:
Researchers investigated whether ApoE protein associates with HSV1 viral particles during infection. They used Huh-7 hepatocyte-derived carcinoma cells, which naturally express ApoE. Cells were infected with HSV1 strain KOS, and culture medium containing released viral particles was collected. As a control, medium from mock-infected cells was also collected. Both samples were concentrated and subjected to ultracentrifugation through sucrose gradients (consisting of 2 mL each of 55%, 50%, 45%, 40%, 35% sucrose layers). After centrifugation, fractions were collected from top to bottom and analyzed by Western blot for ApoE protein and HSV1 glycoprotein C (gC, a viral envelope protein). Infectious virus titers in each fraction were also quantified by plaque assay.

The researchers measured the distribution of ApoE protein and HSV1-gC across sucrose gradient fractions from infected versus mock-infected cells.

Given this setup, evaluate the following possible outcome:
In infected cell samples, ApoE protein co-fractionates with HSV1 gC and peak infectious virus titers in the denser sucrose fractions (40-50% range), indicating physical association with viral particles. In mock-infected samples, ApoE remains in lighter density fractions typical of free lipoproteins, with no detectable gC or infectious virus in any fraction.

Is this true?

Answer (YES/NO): NO